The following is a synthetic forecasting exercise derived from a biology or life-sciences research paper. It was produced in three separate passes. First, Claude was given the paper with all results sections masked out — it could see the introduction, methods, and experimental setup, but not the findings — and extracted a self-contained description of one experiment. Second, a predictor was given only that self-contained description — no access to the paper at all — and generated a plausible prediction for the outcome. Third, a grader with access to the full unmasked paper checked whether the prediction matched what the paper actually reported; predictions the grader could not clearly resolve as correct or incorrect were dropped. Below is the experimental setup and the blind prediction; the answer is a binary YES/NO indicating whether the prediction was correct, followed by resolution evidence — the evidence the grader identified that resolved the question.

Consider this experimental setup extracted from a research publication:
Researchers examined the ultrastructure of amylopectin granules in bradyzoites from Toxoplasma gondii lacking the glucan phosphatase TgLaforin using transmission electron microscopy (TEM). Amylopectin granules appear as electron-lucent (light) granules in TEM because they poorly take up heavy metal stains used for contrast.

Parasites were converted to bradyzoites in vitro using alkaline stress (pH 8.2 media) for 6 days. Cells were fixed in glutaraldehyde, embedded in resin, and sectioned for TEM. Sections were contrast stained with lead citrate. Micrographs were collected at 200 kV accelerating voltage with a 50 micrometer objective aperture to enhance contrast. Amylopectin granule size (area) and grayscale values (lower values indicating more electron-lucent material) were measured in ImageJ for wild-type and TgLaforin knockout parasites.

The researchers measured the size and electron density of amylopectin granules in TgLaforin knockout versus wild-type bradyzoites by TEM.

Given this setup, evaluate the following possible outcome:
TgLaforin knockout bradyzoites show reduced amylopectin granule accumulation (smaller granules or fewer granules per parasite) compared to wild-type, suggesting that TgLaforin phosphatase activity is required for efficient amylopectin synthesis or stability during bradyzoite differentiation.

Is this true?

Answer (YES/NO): NO